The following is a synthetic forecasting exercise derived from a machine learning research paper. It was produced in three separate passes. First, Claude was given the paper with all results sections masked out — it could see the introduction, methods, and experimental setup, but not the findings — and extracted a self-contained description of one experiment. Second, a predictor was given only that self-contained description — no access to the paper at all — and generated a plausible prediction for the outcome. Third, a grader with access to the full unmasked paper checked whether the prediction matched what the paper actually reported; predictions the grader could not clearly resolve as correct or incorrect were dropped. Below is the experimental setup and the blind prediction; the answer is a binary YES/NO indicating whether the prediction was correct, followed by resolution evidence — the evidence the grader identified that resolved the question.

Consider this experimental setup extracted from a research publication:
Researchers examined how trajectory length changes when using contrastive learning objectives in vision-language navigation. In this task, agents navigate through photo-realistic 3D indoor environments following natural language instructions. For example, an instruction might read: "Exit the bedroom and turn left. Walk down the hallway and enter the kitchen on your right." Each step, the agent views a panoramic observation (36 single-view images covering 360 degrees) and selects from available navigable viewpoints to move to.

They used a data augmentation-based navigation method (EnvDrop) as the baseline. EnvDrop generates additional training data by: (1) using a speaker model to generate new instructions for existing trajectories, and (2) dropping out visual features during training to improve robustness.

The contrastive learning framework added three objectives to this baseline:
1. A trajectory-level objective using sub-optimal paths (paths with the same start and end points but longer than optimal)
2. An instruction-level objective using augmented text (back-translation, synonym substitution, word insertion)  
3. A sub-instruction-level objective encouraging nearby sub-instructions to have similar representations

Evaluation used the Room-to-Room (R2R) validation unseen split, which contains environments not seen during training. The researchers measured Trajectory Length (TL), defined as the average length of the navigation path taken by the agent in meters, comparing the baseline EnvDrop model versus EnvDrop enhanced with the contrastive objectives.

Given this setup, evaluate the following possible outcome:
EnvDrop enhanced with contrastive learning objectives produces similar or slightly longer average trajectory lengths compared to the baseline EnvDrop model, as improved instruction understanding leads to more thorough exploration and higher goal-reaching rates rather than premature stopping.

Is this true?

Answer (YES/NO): NO